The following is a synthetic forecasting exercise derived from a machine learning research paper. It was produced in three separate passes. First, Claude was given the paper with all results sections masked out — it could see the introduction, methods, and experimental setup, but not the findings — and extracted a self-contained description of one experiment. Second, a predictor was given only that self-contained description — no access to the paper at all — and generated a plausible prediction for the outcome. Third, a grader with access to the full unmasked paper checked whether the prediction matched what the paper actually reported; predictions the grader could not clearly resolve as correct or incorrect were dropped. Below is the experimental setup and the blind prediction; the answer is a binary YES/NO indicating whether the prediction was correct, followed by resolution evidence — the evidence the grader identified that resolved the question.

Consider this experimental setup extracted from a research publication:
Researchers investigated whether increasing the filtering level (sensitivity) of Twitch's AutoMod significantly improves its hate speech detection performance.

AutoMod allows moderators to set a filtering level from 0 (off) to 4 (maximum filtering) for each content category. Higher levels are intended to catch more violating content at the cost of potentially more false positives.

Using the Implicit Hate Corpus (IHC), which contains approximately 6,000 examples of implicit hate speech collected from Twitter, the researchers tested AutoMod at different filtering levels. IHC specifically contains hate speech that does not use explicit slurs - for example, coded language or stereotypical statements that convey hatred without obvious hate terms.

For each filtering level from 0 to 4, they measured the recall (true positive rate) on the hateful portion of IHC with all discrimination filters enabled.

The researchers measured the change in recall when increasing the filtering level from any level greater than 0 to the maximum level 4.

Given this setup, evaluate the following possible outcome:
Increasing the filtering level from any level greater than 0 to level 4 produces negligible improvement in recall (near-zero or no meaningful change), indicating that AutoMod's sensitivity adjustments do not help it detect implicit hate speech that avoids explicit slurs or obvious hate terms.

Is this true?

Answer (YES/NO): YES